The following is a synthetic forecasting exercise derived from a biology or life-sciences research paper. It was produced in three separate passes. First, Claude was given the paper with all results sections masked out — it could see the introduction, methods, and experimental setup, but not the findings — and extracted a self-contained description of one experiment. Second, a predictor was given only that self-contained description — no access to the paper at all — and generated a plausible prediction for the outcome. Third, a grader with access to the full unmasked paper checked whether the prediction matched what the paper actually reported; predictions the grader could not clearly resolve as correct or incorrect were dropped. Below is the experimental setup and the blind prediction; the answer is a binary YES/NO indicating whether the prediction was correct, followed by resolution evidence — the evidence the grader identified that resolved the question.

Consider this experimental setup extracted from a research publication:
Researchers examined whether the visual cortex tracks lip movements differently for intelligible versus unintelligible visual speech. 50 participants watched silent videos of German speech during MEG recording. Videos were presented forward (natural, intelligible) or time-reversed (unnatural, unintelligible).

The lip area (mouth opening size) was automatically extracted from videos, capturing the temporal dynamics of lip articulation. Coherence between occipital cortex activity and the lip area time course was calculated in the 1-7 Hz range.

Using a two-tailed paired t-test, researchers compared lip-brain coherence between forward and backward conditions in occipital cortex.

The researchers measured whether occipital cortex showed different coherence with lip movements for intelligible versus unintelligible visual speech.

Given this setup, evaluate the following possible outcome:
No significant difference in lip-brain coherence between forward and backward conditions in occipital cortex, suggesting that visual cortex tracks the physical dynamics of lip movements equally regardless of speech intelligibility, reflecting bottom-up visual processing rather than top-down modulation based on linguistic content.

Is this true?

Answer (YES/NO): YES